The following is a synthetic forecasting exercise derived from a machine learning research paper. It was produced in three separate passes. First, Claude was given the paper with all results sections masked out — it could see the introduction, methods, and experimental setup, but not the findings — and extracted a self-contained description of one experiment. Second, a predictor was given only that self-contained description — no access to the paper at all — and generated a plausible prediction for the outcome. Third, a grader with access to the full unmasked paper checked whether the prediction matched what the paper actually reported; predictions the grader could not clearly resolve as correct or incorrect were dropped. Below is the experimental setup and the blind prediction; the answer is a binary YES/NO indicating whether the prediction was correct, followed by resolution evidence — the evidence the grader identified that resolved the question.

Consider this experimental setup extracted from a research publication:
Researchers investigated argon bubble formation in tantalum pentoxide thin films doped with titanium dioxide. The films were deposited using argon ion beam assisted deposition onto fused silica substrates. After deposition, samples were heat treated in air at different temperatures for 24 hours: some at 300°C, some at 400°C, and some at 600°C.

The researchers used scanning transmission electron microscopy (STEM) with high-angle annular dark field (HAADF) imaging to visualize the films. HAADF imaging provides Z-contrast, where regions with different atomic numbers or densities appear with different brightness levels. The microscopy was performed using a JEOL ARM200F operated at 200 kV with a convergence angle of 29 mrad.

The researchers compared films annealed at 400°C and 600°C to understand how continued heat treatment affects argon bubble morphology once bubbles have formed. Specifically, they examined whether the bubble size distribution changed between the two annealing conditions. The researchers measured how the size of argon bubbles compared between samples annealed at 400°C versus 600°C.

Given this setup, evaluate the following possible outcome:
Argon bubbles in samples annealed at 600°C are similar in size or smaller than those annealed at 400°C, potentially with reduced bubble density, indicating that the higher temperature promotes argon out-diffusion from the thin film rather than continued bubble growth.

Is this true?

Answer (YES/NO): NO